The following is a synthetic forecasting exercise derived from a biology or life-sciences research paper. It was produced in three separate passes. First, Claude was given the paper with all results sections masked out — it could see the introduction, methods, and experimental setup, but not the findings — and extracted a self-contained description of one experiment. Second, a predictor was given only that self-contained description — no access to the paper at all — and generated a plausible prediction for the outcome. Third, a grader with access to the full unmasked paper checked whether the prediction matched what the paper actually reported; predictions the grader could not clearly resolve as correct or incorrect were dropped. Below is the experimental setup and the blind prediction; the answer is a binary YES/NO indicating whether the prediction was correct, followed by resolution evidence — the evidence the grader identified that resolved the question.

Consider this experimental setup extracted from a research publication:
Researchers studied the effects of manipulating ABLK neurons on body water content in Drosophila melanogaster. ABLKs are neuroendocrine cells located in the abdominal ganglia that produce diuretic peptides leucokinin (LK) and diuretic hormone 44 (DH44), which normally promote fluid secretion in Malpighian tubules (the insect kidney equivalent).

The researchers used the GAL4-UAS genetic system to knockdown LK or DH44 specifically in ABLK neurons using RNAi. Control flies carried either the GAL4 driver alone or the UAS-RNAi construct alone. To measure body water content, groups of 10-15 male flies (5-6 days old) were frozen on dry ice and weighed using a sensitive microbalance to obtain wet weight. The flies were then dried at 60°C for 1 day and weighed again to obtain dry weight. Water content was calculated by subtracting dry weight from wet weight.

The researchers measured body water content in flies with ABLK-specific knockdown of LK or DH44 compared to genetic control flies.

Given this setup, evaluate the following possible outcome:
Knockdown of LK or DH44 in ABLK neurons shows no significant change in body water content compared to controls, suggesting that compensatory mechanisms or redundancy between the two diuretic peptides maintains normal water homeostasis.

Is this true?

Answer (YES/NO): NO